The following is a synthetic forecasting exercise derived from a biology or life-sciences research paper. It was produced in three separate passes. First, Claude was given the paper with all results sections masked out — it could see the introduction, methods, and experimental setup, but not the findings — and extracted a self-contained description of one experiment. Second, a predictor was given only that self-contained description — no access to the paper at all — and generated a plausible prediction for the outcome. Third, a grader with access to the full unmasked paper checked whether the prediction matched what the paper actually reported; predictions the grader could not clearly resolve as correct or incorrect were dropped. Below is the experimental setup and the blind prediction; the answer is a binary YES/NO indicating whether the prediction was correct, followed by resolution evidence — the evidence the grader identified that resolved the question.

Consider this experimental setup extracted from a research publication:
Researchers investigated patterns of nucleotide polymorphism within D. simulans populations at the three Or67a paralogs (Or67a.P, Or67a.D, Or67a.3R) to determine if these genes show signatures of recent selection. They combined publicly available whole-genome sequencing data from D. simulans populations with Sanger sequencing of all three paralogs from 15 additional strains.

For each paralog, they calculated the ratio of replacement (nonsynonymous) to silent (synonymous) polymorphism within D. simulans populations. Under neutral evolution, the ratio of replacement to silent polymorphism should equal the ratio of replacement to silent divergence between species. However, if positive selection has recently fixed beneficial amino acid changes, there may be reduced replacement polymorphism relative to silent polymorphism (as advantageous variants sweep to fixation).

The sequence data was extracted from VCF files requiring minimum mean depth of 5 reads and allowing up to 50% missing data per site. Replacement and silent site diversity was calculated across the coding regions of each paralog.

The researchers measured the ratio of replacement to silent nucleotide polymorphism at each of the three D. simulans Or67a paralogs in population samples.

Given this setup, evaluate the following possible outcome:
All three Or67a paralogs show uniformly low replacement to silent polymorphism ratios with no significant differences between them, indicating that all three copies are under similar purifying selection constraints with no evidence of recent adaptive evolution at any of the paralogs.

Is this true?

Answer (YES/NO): NO